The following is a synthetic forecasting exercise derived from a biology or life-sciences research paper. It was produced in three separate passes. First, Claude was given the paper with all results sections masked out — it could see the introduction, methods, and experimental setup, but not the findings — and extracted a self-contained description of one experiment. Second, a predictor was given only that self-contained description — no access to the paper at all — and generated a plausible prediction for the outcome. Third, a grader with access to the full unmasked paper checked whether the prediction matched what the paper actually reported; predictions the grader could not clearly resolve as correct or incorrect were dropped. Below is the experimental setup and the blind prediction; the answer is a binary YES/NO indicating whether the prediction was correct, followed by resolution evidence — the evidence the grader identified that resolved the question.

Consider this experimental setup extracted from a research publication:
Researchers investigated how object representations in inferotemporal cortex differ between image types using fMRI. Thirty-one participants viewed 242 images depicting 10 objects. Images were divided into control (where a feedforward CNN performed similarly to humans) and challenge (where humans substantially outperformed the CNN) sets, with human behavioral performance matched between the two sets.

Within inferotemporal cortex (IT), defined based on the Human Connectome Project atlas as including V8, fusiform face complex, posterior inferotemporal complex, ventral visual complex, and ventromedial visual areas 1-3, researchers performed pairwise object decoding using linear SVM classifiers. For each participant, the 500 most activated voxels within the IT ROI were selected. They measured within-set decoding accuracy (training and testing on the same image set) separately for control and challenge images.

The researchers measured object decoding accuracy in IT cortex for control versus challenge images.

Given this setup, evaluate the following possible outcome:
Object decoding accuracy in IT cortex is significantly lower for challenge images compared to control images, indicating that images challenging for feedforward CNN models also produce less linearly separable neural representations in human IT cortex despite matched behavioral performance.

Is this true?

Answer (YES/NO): NO